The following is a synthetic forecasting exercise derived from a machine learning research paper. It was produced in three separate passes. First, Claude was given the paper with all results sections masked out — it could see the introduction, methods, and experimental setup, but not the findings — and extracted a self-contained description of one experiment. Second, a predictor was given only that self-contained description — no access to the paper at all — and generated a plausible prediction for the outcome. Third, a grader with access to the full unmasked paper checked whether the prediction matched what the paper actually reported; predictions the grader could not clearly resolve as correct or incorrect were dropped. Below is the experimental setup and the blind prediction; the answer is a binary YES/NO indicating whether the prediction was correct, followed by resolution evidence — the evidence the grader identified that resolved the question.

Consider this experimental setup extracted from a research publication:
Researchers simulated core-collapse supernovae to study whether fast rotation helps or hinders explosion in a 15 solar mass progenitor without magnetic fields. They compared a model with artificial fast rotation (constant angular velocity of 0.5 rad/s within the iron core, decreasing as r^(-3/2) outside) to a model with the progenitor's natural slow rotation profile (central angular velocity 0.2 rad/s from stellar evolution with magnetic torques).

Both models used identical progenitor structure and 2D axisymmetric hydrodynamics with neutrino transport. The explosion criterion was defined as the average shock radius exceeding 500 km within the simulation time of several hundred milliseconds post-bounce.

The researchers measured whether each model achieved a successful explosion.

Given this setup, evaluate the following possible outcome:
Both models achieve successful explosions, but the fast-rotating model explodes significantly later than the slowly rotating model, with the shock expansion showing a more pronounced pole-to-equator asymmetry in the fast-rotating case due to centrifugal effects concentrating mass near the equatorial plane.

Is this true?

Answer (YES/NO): NO